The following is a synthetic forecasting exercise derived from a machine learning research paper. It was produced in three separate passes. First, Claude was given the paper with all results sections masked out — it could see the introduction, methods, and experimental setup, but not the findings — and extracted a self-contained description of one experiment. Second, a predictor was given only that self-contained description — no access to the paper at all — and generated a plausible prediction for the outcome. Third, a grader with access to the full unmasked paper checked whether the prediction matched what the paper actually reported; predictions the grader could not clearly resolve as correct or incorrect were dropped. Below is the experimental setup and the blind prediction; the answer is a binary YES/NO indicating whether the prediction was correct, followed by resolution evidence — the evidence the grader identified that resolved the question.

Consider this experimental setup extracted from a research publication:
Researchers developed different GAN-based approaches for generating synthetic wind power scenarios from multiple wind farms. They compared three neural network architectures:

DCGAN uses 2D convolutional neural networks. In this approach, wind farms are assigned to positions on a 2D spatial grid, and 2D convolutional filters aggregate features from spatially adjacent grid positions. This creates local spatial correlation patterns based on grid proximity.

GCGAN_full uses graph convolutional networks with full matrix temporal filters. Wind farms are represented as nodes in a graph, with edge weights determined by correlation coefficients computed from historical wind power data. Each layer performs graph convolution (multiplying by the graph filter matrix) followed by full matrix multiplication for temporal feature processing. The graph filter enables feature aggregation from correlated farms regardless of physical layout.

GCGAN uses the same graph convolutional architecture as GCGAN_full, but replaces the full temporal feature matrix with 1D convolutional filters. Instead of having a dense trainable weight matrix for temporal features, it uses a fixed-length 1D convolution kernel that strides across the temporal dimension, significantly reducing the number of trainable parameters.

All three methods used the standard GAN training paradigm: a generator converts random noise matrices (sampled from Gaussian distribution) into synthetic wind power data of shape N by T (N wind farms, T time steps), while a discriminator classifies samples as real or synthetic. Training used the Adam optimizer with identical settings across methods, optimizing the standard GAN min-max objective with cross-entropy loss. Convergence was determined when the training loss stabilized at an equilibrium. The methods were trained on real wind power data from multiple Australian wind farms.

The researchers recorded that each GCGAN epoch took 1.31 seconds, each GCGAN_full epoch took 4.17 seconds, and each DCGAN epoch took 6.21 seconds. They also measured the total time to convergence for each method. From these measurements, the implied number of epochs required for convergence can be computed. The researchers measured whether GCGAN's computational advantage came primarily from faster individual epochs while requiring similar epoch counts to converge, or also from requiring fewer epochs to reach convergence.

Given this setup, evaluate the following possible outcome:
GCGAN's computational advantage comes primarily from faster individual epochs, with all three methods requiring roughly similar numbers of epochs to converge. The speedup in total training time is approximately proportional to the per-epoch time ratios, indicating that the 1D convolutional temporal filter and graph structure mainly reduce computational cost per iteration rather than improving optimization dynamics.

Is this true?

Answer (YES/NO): NO